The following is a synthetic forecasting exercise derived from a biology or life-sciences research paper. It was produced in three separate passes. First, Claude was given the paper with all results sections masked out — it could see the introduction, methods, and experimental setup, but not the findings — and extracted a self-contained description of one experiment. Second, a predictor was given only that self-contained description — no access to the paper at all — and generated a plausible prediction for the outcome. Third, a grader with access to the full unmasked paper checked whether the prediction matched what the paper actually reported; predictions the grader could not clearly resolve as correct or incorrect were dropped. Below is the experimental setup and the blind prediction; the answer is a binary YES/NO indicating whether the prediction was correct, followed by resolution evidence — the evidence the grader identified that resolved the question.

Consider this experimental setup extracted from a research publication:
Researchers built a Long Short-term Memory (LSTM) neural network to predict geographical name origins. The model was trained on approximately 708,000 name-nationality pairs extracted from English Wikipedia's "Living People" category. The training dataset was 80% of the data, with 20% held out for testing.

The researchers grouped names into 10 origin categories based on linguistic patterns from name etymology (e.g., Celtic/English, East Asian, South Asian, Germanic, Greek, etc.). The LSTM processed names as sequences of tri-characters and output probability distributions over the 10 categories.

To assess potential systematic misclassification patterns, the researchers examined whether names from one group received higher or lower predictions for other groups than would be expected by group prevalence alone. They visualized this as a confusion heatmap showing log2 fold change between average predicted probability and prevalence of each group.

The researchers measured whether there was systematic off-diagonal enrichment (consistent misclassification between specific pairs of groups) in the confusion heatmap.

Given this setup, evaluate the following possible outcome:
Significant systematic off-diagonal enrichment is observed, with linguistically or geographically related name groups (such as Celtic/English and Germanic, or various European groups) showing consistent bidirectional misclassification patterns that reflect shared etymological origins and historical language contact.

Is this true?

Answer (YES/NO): NO